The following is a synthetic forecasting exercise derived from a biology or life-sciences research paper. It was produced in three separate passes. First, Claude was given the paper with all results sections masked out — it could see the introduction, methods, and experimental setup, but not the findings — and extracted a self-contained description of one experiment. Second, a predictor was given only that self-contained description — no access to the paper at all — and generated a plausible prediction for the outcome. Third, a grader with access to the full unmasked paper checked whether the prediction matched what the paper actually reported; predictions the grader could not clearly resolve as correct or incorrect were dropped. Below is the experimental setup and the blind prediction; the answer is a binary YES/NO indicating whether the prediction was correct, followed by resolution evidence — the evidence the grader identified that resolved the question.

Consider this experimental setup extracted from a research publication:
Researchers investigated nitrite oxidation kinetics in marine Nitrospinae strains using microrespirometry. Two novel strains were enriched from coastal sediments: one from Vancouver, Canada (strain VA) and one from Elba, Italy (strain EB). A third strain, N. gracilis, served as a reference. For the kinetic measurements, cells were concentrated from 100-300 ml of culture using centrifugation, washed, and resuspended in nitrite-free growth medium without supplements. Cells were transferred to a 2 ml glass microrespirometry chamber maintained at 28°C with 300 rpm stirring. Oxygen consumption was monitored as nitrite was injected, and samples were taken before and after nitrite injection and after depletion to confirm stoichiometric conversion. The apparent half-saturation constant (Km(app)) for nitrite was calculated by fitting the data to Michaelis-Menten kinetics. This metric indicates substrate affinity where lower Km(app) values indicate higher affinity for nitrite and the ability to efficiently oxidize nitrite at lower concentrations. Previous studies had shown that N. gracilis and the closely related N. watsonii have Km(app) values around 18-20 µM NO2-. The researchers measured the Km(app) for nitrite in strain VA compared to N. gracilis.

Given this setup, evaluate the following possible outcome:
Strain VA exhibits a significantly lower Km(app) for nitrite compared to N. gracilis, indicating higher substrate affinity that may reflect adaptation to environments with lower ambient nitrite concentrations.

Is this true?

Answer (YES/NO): YES